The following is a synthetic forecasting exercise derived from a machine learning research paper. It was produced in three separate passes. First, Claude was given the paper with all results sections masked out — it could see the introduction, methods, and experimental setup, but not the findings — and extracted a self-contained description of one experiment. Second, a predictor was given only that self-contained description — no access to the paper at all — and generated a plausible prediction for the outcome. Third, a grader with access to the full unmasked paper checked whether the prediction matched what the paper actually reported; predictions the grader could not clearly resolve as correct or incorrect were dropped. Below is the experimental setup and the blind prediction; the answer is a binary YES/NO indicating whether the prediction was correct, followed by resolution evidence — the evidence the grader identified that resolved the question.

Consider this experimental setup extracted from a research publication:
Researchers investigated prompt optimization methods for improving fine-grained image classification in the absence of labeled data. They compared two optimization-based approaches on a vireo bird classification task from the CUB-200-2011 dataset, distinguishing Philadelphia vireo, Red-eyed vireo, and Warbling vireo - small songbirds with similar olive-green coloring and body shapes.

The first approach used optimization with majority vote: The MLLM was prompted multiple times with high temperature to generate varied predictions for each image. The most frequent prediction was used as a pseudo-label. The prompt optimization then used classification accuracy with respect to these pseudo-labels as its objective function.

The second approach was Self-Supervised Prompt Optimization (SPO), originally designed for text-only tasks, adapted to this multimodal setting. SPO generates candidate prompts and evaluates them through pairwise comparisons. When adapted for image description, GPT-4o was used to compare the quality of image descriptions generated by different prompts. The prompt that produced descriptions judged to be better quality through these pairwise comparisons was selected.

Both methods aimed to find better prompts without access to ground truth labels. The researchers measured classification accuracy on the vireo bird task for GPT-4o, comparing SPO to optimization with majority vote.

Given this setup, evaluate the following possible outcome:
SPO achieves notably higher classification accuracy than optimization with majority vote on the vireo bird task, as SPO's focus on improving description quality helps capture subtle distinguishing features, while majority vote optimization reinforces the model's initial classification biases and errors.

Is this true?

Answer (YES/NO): NO